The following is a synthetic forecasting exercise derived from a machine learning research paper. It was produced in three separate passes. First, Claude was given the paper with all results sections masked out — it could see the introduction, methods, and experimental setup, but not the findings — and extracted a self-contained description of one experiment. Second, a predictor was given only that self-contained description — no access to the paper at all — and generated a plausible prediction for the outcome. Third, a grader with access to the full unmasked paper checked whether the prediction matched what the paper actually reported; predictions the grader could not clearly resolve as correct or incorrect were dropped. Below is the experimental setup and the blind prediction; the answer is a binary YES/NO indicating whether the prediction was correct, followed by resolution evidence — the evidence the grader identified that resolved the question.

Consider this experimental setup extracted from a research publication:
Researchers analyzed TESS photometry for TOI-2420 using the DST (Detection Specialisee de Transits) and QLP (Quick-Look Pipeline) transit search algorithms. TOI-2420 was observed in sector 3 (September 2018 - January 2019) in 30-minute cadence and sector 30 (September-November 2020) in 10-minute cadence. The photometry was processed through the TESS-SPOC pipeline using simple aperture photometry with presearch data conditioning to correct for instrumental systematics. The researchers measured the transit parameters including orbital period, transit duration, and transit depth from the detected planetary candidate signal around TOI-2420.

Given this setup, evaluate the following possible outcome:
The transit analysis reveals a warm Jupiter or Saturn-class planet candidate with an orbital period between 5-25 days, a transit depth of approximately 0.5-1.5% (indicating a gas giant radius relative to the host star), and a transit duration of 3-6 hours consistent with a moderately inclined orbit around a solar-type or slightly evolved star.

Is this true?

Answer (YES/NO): NO